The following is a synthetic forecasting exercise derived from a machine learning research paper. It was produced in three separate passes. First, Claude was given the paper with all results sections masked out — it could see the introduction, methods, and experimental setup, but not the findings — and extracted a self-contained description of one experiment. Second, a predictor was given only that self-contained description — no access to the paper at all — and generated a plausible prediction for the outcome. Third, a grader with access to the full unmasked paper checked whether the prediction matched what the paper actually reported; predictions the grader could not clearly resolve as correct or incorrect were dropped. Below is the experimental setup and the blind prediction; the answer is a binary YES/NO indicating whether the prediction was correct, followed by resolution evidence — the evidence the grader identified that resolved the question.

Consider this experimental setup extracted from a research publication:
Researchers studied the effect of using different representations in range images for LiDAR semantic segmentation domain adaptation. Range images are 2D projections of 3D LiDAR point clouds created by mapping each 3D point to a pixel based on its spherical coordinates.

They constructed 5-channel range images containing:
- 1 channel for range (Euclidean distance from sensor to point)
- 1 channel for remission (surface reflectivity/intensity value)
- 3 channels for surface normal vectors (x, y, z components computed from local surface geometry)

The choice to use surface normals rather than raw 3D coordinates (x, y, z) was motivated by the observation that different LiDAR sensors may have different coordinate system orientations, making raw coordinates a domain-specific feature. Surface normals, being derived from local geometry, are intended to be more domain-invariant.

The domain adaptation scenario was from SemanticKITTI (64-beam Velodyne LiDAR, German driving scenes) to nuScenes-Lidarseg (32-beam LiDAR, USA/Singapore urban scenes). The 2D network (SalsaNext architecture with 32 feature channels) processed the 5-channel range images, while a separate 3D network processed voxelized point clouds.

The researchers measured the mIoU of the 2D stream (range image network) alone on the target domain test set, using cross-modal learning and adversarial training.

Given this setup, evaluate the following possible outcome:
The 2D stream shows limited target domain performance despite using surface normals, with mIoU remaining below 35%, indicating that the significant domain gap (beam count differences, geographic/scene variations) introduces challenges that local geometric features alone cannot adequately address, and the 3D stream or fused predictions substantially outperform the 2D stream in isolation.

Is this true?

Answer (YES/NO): NO